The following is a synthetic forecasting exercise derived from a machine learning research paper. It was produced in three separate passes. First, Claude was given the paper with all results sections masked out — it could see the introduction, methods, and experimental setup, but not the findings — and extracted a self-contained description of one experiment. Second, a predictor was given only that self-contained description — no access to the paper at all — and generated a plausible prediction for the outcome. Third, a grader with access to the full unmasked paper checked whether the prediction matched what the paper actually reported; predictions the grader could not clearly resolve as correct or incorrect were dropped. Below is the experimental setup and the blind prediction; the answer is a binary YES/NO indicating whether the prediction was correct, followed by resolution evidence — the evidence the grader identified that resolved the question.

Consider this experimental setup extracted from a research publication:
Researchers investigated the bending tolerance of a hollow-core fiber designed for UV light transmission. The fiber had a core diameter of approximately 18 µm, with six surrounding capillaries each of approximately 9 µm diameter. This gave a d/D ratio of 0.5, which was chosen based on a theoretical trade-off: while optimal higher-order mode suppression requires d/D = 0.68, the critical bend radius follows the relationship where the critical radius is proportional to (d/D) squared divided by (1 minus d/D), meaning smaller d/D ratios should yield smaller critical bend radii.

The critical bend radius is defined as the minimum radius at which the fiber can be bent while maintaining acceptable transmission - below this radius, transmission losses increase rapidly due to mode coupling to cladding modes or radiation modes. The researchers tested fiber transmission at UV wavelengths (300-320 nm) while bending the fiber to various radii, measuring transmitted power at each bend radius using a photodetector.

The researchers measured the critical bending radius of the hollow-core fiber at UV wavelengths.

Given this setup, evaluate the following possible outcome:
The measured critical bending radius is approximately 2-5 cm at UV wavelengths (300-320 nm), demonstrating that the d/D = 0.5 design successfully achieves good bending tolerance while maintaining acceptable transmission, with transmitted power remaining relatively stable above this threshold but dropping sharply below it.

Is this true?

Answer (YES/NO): NO